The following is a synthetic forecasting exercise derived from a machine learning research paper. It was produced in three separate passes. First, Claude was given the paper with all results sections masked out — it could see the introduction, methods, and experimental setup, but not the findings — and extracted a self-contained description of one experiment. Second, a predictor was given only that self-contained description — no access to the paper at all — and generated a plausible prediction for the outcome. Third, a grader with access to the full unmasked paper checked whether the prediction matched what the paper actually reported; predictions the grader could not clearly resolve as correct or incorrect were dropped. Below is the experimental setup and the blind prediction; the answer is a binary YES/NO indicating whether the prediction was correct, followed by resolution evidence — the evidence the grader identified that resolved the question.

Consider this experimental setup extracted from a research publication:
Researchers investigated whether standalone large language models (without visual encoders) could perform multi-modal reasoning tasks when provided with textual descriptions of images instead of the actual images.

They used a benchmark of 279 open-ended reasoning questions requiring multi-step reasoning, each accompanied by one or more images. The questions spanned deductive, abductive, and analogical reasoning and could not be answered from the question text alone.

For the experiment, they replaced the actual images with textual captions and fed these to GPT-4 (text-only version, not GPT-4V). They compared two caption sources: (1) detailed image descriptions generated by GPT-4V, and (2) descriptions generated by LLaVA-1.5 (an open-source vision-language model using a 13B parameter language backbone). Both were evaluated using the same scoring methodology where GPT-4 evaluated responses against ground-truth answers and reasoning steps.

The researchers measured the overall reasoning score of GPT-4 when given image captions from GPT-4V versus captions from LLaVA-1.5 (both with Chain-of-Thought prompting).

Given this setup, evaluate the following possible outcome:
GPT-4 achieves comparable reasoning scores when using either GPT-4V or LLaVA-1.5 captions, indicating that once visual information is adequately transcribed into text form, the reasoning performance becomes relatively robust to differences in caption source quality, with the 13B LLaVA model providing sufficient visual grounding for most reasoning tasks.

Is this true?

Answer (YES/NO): NO